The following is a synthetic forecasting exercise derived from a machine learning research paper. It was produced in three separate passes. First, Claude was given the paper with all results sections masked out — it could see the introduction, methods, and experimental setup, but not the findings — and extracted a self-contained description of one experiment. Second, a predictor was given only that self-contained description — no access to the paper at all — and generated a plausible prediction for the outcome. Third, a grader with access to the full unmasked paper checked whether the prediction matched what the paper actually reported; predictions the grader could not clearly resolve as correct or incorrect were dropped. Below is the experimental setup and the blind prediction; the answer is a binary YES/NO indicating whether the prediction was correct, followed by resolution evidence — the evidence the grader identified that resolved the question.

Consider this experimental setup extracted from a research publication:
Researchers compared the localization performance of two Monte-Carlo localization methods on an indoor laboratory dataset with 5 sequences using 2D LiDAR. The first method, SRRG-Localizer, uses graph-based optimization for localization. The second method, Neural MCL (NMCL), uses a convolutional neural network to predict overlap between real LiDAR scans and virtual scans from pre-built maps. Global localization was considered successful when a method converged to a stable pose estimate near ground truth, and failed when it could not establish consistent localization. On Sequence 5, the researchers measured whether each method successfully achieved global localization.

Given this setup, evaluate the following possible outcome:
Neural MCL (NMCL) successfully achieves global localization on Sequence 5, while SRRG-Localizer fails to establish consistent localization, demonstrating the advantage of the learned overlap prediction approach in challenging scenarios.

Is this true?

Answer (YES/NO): YES